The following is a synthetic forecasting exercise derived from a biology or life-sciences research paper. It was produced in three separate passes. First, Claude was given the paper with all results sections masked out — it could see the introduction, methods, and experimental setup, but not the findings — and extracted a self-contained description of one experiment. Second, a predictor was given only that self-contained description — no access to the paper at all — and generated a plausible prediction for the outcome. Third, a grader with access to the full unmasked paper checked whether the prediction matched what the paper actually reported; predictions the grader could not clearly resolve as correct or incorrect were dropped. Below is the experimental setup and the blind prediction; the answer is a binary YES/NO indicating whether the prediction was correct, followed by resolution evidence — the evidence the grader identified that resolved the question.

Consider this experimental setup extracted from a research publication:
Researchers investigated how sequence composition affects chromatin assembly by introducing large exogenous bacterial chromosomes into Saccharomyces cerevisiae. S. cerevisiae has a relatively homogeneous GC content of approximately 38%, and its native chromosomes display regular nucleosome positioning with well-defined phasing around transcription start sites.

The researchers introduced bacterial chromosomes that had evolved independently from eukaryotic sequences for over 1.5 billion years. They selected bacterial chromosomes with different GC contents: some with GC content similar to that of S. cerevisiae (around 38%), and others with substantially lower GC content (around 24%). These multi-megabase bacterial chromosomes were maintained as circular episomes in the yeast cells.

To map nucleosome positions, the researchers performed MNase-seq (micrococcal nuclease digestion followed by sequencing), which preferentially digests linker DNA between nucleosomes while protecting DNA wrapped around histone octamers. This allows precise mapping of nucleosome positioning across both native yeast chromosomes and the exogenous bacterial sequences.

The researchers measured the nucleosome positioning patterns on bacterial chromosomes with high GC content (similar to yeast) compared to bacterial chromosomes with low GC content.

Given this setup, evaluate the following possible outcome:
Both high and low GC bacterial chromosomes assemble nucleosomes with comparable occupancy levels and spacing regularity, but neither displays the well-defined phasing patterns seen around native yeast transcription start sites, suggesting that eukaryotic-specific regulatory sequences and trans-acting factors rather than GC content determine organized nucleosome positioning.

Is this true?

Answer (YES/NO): NO